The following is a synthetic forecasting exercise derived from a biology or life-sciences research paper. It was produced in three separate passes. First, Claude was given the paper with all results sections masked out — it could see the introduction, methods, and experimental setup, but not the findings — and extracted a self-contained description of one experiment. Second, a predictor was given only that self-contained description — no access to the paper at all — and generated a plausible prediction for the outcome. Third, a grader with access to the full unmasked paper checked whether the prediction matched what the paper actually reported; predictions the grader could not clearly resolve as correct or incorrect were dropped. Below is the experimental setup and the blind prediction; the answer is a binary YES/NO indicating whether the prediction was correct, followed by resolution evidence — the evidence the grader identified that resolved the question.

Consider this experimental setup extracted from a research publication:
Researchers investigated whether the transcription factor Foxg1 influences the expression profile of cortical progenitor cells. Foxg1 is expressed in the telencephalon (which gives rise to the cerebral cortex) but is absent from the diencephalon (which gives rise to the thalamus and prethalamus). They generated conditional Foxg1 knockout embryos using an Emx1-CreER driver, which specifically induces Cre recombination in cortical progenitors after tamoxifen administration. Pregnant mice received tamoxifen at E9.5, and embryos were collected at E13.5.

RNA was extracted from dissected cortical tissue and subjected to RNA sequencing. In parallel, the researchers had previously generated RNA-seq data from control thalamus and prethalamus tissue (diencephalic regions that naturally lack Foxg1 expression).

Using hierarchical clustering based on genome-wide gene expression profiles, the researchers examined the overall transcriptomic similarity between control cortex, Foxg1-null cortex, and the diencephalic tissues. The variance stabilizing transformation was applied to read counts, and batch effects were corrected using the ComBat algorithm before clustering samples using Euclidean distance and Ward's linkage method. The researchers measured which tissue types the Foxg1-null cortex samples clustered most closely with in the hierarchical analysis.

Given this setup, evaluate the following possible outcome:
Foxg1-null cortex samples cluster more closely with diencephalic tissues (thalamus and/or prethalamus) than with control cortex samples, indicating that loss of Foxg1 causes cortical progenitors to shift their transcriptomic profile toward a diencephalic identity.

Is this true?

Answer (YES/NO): NO